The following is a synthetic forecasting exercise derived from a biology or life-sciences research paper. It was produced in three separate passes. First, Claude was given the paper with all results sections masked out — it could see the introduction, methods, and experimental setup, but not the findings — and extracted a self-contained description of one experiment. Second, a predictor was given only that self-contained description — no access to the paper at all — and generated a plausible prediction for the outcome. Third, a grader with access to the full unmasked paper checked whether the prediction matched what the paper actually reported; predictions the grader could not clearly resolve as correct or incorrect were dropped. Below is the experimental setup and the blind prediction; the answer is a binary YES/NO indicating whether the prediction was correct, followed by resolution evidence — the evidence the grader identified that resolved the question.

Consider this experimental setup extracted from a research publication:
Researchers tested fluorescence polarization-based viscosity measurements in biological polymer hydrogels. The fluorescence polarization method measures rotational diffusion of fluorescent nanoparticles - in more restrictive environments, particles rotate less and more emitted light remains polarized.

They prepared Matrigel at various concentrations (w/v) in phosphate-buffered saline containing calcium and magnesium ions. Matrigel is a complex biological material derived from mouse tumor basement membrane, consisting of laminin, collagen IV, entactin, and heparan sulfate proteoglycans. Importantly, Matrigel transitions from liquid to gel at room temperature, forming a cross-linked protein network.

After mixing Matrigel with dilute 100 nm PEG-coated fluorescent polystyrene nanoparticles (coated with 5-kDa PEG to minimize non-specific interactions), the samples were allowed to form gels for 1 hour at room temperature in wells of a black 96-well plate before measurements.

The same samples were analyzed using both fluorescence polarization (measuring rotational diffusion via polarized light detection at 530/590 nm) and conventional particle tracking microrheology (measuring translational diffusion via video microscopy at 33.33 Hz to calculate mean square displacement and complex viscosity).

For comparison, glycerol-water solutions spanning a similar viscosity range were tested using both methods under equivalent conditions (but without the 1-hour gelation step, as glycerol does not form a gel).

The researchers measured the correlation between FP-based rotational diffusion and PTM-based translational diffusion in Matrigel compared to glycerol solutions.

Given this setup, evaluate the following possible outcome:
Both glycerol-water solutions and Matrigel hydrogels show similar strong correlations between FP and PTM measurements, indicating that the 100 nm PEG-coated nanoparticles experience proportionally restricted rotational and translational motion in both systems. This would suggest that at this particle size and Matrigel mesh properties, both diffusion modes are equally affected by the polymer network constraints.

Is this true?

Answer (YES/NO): NO